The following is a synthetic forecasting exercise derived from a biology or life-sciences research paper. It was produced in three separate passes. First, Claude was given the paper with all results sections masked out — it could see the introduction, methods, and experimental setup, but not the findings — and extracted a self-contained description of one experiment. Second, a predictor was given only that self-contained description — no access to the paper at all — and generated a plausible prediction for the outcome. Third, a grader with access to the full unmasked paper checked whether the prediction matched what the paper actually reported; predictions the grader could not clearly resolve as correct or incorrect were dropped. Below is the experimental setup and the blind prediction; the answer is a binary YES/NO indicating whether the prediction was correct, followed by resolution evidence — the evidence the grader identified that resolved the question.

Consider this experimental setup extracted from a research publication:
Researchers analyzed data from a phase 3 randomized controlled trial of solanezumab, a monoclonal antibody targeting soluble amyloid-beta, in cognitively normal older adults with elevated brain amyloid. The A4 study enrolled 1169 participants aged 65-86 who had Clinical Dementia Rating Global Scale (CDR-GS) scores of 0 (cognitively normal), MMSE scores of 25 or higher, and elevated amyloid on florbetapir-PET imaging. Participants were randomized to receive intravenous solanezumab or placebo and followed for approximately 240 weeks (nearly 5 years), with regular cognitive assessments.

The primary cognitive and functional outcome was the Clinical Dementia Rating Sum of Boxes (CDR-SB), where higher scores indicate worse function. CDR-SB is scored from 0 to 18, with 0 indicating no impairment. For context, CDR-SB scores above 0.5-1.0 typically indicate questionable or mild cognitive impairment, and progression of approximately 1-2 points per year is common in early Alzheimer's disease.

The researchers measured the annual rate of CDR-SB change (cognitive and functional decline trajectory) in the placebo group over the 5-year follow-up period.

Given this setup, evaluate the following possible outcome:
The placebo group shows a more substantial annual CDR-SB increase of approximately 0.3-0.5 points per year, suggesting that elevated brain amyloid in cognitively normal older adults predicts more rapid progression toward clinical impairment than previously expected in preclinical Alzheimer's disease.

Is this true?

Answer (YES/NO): NO